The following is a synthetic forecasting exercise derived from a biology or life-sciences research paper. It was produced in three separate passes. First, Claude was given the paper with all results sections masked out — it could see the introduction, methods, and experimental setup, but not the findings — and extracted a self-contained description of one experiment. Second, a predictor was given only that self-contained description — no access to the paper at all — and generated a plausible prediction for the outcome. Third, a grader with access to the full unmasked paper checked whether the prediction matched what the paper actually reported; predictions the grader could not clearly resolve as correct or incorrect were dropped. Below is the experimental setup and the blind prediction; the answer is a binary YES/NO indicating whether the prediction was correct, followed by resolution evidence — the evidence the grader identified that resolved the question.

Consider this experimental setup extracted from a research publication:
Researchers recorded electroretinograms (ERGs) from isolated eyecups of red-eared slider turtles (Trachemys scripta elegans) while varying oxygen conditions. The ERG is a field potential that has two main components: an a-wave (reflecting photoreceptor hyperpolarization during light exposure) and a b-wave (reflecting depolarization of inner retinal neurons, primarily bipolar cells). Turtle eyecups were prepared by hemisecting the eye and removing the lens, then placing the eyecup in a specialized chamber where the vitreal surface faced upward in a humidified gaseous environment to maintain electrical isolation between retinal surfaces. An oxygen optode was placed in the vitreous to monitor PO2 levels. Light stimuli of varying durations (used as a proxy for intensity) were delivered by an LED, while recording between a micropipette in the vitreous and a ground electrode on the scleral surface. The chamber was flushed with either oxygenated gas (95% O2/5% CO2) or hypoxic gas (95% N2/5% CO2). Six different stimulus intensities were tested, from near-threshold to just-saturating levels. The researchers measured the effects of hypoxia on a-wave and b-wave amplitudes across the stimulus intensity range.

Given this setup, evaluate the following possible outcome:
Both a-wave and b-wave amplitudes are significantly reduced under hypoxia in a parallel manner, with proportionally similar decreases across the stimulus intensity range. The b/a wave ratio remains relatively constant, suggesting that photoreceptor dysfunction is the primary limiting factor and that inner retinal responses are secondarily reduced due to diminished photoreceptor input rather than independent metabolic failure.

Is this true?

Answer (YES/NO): NO